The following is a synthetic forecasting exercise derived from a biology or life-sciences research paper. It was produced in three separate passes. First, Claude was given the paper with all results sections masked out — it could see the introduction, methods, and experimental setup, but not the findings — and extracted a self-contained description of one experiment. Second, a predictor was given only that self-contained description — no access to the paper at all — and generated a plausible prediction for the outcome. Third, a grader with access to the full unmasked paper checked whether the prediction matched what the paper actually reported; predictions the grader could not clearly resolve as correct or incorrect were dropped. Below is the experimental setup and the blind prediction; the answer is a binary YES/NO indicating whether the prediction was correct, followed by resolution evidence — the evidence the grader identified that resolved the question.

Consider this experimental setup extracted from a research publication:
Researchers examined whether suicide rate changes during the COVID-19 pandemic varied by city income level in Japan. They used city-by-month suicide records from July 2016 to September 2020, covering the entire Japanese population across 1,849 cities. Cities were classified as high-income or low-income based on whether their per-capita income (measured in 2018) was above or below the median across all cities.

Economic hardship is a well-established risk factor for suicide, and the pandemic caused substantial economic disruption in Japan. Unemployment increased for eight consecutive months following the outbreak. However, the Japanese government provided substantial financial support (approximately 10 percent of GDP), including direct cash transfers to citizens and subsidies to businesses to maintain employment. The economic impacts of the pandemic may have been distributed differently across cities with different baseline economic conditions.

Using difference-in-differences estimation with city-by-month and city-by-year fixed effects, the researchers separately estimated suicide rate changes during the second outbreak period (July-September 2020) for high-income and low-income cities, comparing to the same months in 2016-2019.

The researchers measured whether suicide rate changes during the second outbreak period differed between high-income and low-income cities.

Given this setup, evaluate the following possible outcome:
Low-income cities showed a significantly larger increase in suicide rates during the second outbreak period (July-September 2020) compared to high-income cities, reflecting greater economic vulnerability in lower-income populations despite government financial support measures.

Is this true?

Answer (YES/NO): NO